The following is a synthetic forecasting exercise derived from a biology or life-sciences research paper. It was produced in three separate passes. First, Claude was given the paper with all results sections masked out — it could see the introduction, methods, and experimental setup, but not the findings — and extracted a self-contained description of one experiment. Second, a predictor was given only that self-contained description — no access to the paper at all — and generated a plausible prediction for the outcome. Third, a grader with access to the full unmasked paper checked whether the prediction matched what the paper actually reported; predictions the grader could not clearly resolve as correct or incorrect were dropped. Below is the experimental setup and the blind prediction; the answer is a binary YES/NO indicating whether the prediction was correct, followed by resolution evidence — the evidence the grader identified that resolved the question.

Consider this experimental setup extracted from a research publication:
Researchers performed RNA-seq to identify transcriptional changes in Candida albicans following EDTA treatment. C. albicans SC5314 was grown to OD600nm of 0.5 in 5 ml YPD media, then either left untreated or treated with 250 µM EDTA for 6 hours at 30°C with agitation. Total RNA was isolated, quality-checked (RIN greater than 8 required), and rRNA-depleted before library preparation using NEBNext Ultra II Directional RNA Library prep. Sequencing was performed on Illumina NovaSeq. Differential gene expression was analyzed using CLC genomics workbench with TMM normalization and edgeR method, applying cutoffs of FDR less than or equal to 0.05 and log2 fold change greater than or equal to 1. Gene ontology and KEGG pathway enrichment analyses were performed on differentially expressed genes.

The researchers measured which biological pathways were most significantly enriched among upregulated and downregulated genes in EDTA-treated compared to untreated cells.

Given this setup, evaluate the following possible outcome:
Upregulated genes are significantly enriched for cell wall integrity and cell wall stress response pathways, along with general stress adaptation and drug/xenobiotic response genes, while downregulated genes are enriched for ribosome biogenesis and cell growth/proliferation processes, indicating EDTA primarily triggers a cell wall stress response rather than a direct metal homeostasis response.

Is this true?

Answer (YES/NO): NO